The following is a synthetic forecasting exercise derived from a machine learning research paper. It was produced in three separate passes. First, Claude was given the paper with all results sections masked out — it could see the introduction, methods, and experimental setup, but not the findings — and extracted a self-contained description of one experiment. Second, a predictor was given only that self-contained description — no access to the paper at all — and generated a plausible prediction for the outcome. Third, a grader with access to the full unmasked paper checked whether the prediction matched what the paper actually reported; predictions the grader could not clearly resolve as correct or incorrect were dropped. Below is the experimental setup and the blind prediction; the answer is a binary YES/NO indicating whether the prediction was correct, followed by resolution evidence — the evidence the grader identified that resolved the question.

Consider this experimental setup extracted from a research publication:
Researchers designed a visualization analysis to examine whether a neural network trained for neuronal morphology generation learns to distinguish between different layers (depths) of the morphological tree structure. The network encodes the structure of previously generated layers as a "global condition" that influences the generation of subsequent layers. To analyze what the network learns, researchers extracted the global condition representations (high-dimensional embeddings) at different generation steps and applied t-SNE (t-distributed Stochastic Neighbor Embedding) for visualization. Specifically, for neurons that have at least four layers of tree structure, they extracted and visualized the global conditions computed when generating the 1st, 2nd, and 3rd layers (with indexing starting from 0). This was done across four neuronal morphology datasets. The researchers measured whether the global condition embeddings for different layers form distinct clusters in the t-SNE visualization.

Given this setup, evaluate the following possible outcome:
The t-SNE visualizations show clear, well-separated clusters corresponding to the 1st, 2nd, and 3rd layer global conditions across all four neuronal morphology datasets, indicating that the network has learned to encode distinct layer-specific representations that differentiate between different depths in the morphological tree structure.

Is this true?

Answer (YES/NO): YES